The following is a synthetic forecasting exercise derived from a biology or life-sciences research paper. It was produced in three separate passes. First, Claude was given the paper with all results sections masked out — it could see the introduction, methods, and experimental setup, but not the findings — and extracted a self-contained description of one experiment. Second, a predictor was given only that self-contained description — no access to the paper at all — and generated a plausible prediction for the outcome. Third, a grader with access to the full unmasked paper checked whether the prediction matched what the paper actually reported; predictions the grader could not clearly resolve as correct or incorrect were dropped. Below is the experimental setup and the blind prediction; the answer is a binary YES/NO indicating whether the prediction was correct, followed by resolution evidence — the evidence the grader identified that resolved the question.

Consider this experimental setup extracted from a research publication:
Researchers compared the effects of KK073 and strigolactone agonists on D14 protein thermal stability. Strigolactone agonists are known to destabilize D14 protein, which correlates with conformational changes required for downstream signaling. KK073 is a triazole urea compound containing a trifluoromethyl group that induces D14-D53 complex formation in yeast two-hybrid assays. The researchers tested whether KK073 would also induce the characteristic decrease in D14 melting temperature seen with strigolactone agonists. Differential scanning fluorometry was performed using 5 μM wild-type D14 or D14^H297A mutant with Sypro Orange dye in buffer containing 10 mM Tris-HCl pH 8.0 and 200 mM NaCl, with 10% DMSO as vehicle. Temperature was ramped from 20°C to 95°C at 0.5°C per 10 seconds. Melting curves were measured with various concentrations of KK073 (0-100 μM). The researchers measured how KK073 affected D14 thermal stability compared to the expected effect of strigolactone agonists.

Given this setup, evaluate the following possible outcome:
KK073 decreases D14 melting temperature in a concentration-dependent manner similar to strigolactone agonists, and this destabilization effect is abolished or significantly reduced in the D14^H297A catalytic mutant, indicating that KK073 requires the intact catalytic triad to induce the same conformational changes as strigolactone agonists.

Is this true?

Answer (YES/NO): NO